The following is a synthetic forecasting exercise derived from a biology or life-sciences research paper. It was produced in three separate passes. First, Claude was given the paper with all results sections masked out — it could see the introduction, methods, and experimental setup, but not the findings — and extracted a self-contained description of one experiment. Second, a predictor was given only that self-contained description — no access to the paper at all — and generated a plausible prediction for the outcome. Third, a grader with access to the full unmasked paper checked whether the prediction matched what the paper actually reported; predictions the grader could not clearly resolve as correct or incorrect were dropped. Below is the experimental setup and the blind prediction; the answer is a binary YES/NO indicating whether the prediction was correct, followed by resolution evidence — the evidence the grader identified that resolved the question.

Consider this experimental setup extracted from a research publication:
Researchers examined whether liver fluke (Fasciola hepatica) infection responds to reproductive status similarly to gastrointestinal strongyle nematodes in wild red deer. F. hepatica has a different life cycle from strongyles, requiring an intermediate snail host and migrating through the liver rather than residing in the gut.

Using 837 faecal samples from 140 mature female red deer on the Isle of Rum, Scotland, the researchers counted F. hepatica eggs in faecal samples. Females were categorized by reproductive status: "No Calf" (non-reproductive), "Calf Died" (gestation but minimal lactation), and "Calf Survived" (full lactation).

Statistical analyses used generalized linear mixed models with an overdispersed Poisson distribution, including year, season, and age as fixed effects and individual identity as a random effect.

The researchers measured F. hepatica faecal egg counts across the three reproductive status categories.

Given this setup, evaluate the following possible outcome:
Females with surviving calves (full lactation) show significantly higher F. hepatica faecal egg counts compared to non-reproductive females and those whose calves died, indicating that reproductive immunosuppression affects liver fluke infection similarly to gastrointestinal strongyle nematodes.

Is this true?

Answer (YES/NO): NO